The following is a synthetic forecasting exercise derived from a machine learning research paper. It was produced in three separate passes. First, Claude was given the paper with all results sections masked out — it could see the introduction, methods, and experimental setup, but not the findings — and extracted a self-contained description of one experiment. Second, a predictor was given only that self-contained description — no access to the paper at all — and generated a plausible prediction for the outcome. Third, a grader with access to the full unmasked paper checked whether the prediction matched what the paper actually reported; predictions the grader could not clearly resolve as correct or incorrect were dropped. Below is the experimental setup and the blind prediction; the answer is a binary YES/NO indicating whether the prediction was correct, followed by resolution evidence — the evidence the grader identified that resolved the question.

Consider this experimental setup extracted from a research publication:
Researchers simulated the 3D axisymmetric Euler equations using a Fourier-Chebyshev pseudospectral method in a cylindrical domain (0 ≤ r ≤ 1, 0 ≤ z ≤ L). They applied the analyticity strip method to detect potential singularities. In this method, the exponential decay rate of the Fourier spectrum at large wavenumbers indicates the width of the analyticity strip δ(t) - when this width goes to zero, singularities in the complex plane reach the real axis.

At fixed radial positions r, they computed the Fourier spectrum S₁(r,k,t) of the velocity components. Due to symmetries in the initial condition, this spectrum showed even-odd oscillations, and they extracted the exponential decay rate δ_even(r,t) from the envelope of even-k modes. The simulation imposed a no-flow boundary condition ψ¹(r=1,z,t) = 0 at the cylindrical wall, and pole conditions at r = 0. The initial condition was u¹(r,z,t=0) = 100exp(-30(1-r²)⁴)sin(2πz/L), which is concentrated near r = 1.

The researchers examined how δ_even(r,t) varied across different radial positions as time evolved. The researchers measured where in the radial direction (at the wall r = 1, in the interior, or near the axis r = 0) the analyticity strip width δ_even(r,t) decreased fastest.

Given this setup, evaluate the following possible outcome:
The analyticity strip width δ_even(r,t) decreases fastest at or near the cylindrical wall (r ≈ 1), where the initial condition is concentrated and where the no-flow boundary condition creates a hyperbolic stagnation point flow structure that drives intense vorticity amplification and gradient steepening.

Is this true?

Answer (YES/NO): YES